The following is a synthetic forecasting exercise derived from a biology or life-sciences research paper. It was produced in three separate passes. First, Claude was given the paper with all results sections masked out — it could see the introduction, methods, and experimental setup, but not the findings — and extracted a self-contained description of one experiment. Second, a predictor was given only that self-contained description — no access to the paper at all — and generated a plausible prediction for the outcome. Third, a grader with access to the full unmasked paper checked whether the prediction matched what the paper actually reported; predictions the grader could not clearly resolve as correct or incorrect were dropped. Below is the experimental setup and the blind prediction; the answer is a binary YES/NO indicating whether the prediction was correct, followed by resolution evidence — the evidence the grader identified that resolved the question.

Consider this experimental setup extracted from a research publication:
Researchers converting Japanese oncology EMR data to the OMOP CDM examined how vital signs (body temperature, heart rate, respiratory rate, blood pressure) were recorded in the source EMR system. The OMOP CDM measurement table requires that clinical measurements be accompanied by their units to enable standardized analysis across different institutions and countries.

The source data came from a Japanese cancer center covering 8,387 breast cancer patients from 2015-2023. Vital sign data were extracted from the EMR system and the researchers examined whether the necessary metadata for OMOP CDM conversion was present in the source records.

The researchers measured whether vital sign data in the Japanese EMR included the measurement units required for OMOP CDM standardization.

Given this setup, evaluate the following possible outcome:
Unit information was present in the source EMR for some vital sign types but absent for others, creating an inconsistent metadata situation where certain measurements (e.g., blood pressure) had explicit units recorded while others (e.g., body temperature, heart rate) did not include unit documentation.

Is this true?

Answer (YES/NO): NO